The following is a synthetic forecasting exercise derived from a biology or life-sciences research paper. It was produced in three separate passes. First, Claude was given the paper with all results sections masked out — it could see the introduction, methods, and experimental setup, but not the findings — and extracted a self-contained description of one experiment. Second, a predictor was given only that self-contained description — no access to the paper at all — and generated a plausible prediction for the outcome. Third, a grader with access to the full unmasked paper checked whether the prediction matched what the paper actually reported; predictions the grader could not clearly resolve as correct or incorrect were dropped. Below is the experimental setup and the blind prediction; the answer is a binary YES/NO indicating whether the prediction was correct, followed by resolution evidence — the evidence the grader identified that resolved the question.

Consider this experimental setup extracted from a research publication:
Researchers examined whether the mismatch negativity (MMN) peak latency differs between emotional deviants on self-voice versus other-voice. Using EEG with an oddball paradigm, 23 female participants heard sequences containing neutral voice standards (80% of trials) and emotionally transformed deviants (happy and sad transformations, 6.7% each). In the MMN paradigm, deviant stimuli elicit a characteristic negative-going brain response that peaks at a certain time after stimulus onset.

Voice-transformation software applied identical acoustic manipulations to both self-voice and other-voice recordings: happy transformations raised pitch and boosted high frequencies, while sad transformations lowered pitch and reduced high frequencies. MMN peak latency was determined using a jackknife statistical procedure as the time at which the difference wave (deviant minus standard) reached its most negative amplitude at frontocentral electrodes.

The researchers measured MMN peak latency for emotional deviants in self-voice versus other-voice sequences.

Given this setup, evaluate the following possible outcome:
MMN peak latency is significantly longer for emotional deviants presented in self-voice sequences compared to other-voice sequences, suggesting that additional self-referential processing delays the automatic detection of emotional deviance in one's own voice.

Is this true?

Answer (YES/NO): NO